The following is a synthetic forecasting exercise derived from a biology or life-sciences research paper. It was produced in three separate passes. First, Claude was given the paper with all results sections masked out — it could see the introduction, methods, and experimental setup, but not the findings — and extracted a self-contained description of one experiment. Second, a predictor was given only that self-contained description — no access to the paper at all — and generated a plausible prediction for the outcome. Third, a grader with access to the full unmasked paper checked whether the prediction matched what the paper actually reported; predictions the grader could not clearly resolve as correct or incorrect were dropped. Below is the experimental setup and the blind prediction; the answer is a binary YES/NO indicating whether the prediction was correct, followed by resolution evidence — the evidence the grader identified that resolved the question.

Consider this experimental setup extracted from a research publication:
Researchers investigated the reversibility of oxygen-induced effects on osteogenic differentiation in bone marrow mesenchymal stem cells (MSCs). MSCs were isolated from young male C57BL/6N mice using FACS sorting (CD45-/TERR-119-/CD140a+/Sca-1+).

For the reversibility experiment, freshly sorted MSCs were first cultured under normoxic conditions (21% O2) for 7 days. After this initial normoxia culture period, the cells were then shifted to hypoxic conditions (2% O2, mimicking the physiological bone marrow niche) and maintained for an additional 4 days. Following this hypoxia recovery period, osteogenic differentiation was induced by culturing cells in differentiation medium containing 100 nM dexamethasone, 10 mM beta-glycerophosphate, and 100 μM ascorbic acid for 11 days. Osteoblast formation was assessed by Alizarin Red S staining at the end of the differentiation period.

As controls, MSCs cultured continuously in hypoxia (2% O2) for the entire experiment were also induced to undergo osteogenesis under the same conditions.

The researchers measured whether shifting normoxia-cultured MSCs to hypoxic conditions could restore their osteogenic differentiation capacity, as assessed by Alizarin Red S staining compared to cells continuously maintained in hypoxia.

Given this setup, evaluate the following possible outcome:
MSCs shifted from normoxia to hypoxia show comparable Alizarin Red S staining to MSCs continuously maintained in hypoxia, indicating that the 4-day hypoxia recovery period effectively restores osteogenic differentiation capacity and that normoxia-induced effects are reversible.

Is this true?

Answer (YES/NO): NO